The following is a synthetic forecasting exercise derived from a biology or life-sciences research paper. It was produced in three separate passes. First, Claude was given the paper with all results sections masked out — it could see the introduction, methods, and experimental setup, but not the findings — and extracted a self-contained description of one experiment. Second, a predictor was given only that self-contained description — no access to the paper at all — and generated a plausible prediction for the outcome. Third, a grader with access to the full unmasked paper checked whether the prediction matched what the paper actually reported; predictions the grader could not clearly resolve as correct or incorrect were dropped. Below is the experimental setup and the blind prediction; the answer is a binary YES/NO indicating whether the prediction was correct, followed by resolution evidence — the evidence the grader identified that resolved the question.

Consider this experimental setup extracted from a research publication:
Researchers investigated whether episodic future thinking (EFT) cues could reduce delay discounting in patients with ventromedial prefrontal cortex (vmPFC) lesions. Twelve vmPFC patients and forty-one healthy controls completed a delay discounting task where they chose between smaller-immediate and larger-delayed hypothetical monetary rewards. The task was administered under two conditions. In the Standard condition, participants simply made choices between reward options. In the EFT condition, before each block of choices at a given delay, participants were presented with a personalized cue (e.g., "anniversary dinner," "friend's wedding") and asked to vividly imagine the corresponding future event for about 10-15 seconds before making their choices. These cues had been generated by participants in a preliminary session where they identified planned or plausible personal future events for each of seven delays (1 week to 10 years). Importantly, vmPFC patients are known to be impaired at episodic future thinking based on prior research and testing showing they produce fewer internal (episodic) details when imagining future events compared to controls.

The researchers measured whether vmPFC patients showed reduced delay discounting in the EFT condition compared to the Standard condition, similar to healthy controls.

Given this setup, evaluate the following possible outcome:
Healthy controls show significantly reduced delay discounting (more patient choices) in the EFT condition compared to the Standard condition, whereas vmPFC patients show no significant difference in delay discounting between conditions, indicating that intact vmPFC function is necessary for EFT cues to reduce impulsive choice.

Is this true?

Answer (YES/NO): NO